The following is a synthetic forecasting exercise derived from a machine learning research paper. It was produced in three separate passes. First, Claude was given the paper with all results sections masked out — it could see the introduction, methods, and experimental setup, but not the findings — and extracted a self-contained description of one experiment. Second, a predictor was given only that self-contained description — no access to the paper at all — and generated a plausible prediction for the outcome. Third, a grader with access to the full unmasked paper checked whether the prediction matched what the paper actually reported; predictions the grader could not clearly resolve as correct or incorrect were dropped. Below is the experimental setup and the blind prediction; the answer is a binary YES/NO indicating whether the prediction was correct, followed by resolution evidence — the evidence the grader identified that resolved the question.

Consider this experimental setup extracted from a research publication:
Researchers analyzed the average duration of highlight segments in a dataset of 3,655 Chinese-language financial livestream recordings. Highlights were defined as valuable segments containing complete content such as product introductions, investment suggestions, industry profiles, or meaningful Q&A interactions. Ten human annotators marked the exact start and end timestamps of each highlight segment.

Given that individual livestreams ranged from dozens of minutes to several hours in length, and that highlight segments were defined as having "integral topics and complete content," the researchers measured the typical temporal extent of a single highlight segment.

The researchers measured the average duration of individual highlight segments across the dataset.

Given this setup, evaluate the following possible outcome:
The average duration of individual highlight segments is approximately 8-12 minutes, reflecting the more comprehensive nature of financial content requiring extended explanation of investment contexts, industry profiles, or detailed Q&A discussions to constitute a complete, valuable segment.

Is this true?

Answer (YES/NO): NO